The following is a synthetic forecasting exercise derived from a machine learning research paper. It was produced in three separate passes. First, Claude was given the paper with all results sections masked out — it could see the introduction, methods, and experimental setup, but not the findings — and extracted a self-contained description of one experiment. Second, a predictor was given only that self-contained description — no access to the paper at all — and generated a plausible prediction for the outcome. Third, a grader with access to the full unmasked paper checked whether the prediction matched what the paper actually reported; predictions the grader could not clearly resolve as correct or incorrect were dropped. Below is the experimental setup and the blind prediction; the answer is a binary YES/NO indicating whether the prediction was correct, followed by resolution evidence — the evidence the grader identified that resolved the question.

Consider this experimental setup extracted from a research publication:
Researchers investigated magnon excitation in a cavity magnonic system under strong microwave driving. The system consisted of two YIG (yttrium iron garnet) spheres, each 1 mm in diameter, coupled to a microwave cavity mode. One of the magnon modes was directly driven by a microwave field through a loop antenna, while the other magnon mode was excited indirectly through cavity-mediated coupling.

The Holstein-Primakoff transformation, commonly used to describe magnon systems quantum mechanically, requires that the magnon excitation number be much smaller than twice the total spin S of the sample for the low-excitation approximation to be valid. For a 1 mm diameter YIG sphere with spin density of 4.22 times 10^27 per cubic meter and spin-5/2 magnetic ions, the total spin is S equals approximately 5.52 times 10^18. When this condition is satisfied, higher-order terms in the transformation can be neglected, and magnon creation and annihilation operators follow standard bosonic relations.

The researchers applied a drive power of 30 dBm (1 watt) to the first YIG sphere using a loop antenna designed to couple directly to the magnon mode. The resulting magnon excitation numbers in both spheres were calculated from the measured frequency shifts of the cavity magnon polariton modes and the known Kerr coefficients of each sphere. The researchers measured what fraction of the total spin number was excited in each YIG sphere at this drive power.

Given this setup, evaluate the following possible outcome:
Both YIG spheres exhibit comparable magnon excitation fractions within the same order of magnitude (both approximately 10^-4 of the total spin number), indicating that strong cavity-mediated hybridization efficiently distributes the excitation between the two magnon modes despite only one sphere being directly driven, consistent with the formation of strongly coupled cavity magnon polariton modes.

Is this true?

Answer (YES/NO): NO